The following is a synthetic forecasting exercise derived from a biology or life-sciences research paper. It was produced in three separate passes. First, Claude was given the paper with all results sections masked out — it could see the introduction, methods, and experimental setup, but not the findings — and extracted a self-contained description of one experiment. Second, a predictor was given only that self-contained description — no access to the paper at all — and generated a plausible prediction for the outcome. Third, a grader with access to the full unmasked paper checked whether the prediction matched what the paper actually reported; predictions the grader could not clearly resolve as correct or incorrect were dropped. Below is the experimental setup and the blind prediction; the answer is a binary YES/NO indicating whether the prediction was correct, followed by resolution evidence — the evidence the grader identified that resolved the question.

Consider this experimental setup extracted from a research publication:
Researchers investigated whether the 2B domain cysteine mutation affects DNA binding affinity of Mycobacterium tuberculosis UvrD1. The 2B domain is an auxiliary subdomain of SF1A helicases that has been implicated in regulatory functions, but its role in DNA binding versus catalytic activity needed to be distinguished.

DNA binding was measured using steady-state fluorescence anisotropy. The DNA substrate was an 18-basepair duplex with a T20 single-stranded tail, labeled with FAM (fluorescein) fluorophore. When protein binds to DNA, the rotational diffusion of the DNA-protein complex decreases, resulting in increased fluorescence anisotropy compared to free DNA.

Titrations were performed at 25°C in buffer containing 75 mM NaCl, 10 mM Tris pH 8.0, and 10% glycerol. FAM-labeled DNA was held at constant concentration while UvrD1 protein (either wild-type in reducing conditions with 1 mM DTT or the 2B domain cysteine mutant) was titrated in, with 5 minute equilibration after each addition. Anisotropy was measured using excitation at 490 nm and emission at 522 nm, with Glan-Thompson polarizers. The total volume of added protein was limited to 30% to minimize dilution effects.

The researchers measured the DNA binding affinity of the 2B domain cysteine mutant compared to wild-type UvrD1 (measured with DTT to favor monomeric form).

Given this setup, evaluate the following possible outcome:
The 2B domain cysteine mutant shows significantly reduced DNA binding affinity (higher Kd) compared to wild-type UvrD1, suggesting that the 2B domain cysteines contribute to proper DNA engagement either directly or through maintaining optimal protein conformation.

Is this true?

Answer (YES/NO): NO